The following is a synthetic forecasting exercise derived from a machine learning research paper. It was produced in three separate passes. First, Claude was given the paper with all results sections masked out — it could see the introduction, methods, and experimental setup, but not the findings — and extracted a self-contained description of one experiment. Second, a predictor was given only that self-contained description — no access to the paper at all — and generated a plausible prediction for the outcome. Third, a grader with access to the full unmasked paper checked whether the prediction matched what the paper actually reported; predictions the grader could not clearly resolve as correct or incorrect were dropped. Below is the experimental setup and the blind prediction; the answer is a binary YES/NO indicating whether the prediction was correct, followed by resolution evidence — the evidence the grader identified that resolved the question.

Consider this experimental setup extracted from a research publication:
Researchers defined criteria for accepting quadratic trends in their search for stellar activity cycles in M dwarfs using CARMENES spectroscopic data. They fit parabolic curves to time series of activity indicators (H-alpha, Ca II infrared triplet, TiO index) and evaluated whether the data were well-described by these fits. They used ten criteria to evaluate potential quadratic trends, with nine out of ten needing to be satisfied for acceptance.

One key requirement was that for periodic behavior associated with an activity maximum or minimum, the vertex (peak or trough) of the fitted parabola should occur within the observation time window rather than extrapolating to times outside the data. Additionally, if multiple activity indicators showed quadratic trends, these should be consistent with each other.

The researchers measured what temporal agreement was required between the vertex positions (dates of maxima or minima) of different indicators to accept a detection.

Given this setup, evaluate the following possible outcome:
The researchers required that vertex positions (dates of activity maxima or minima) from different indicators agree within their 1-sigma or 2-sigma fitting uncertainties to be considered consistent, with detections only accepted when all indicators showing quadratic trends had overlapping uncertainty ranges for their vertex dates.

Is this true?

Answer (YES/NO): NO